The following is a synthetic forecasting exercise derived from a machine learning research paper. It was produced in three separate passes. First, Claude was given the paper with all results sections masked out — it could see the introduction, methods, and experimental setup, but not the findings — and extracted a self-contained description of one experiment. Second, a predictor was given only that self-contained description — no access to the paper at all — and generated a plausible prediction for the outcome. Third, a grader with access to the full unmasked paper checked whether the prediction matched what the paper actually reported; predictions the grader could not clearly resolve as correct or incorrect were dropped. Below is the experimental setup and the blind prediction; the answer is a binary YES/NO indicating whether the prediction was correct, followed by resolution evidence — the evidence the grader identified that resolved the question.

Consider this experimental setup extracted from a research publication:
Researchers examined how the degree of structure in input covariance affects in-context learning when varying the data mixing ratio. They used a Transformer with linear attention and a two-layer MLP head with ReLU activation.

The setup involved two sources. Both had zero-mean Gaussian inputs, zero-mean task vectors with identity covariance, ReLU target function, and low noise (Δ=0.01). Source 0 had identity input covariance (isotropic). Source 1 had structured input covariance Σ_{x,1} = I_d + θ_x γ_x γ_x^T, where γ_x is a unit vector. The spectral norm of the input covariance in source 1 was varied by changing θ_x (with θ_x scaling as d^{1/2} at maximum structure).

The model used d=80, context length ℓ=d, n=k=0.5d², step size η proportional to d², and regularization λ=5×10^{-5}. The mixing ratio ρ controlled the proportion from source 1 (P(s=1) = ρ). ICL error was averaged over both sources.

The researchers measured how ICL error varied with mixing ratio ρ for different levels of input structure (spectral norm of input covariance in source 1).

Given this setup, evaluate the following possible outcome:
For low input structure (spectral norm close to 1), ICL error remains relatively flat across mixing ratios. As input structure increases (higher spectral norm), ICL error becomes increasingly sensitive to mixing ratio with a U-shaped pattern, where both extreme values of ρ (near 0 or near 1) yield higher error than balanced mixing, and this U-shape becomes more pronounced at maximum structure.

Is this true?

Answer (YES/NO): NO